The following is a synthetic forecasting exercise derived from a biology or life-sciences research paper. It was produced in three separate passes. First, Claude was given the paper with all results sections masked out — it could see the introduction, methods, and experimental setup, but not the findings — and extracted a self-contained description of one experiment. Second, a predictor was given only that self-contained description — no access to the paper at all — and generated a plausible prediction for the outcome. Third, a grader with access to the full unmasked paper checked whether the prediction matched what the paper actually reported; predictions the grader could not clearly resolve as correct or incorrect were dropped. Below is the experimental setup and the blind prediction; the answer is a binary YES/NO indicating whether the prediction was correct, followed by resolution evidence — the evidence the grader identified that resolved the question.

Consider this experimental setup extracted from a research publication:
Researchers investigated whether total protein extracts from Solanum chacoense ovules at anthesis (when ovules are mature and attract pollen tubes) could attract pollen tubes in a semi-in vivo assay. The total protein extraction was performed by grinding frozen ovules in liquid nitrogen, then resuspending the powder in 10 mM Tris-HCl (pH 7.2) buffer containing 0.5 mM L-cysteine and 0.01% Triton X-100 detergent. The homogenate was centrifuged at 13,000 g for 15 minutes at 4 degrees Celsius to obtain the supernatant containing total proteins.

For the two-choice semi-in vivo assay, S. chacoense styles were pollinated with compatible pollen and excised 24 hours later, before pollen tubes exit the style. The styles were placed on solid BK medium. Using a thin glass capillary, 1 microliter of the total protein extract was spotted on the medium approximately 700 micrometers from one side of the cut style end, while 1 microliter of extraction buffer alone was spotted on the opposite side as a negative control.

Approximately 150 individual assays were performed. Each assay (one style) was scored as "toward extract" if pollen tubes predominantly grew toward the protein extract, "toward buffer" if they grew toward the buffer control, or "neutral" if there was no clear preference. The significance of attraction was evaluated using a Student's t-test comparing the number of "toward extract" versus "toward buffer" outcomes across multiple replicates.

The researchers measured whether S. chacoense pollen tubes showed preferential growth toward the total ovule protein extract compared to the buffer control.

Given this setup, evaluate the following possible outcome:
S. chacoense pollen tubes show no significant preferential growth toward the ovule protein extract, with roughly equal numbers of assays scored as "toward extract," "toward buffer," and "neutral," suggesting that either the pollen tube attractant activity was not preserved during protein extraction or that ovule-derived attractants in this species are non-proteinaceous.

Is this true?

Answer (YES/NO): NO